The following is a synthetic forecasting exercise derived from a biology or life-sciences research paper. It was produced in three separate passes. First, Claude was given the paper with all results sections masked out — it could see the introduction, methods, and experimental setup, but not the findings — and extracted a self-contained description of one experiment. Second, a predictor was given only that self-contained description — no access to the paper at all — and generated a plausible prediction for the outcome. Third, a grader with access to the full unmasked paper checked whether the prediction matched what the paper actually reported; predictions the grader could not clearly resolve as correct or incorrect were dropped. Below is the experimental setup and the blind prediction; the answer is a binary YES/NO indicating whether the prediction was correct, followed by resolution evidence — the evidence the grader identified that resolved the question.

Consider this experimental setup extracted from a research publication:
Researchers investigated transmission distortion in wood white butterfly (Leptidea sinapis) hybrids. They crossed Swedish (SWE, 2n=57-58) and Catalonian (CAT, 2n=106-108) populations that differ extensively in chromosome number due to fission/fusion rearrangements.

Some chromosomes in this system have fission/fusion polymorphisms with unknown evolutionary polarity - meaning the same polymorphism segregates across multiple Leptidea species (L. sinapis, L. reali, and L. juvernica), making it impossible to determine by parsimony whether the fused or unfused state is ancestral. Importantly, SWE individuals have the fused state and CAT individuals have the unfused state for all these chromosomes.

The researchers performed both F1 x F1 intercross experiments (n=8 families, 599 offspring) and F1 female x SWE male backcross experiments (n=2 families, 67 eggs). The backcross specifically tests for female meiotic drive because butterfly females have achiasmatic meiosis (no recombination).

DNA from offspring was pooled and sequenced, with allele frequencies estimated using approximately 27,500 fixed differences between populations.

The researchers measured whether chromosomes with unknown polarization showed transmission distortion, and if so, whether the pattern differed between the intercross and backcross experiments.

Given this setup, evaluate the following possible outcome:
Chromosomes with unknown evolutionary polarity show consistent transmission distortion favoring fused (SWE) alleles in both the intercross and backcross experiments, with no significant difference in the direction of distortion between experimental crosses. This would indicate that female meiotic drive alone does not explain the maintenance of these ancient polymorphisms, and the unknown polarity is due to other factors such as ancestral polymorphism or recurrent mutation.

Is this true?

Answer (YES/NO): NO